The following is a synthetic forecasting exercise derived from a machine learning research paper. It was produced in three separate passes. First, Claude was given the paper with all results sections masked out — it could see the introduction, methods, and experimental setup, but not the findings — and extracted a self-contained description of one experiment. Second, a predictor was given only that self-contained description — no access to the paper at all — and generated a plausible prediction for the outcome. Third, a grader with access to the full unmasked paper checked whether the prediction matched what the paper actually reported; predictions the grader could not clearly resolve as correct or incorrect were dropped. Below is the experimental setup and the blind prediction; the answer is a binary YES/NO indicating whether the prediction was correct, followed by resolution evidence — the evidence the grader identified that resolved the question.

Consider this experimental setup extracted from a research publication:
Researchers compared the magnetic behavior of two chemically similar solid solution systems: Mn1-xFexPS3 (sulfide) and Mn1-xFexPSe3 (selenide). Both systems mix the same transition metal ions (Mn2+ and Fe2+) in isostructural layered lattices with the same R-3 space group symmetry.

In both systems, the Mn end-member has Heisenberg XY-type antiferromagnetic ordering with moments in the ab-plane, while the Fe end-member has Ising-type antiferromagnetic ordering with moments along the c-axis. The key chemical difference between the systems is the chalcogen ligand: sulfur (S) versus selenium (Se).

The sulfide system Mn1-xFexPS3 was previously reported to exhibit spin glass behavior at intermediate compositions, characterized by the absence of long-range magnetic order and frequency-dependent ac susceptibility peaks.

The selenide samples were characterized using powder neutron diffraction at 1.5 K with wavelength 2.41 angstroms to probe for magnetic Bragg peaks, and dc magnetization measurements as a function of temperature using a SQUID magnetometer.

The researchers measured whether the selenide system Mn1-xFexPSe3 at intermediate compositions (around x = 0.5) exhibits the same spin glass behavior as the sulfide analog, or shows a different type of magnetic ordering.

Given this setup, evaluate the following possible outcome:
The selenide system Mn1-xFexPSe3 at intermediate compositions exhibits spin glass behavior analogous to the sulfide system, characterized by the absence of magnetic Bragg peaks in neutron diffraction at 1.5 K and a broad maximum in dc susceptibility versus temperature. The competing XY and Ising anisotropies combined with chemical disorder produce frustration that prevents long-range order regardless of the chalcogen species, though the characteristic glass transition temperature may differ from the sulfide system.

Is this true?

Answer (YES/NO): NO